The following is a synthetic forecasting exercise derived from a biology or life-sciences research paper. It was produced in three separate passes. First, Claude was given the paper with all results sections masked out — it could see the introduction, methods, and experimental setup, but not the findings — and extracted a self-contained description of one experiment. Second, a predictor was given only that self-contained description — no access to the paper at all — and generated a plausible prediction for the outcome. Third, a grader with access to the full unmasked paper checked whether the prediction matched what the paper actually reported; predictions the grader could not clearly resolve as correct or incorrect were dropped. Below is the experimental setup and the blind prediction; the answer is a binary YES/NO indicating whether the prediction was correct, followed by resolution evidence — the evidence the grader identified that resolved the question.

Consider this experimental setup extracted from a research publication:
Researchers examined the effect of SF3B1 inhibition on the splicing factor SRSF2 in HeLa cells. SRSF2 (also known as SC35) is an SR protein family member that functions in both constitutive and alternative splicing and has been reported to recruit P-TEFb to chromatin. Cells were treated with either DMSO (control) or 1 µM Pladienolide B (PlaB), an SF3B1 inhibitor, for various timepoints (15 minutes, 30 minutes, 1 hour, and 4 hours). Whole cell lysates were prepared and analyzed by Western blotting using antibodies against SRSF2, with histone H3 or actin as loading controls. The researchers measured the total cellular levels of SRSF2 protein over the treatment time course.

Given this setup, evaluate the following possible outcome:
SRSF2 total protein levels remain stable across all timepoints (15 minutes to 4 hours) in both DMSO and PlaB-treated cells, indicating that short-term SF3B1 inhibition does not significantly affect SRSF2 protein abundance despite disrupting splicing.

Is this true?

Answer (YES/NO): NO